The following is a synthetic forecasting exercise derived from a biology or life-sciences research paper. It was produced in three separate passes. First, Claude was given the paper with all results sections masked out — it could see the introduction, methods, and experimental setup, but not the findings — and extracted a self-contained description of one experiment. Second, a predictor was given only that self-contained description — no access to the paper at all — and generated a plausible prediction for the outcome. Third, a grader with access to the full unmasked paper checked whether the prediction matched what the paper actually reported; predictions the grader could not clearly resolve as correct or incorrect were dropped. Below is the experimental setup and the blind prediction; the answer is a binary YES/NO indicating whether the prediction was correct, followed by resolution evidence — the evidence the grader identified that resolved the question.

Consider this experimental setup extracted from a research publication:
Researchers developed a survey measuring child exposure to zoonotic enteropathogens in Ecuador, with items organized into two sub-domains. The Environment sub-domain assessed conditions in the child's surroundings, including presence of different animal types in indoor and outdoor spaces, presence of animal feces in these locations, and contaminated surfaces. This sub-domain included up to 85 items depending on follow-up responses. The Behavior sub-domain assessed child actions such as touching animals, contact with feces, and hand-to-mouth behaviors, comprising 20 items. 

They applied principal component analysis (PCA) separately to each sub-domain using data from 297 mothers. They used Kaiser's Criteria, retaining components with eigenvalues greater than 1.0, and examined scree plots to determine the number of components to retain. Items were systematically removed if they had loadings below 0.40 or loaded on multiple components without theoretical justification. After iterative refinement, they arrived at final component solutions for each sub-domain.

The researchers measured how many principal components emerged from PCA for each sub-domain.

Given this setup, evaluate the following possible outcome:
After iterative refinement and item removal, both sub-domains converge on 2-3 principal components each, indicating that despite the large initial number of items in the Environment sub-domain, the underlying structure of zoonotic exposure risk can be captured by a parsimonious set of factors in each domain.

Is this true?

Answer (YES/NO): NO